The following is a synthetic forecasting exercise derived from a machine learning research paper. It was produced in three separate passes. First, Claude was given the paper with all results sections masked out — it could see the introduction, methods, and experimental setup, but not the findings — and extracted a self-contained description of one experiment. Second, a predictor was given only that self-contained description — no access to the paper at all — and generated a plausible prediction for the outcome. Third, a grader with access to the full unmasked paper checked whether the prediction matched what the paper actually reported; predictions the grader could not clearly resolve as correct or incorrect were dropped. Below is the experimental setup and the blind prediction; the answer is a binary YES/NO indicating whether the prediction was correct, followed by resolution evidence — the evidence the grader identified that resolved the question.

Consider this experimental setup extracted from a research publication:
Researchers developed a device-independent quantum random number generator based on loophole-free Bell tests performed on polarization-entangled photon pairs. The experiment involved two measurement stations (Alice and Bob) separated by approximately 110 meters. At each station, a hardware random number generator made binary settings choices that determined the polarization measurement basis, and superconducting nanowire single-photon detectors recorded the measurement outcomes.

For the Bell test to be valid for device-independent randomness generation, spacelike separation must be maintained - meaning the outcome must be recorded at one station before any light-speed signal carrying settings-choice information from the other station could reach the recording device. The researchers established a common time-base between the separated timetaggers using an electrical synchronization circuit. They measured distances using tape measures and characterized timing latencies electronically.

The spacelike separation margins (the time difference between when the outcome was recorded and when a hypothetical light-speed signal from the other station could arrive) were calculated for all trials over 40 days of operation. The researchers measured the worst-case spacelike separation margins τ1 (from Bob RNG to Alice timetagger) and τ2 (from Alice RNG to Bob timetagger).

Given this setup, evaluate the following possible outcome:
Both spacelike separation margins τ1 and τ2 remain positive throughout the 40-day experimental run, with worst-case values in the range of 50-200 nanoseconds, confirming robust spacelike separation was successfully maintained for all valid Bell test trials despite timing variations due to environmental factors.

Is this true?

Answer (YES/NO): NO